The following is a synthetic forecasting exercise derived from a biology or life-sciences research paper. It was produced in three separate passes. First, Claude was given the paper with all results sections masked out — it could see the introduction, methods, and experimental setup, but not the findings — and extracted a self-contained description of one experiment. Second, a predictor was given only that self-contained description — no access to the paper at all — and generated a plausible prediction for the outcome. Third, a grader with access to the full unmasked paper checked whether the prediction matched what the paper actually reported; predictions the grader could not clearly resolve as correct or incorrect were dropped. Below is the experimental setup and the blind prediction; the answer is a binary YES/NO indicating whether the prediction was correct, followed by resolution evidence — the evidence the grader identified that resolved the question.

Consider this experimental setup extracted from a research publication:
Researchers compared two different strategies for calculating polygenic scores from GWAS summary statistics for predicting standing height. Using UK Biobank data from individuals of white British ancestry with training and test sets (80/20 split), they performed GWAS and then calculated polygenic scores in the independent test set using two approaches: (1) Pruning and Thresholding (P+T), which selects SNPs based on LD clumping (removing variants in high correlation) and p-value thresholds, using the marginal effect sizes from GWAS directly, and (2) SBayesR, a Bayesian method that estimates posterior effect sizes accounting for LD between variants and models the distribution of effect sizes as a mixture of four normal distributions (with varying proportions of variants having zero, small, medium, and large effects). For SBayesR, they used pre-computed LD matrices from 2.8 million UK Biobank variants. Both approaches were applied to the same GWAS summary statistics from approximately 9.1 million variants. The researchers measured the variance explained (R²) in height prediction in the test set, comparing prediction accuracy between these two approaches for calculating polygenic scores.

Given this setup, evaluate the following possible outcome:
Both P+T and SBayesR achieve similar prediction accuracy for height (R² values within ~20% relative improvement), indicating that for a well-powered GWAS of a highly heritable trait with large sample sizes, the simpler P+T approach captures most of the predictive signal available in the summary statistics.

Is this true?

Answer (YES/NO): NO